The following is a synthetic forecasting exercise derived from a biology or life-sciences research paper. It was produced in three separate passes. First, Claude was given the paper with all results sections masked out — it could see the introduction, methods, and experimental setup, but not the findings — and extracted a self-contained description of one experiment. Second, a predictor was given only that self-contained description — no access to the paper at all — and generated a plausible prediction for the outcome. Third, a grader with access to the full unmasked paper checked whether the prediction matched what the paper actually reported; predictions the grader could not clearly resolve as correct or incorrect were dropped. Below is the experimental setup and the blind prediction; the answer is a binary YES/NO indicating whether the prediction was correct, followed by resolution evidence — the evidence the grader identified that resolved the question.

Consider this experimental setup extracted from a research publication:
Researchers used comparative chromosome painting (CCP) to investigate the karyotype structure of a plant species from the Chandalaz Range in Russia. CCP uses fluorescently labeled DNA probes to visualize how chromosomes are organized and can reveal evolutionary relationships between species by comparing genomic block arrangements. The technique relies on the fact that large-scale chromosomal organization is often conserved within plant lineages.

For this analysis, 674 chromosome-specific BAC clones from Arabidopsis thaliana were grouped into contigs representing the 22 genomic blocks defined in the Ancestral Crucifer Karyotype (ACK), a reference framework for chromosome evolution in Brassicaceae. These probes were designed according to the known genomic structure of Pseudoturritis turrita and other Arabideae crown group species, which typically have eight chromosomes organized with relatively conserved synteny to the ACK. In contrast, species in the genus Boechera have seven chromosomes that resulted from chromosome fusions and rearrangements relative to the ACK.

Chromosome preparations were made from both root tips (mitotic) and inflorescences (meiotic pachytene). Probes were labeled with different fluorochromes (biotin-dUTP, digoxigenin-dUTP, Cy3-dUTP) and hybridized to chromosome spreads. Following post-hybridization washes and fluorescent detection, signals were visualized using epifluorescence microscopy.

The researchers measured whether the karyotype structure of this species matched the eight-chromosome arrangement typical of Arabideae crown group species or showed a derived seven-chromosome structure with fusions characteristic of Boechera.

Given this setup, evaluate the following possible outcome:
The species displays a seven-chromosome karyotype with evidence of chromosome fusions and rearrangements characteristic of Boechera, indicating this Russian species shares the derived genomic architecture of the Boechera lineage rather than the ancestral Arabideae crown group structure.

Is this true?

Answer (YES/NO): NO